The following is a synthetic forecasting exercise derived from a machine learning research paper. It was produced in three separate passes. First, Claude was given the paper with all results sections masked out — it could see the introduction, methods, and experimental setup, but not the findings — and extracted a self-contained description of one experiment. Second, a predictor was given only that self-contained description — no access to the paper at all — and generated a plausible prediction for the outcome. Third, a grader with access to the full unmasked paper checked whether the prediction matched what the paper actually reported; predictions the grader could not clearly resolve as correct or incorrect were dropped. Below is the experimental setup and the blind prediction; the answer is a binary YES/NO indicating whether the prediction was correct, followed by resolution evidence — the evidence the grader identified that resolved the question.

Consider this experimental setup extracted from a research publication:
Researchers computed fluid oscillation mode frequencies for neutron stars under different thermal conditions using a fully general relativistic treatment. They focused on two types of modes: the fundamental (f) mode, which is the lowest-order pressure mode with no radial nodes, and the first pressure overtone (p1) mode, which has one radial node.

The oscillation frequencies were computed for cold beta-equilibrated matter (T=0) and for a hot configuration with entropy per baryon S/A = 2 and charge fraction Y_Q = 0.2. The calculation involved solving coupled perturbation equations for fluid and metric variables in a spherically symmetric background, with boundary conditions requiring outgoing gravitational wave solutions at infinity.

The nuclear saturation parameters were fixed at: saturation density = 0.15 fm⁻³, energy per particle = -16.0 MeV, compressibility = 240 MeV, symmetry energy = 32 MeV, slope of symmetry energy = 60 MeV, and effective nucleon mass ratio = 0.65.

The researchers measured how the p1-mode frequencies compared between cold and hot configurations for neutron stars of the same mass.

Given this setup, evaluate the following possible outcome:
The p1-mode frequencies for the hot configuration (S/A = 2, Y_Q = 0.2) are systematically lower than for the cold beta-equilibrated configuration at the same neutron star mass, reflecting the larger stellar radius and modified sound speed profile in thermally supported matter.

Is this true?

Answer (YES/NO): YES